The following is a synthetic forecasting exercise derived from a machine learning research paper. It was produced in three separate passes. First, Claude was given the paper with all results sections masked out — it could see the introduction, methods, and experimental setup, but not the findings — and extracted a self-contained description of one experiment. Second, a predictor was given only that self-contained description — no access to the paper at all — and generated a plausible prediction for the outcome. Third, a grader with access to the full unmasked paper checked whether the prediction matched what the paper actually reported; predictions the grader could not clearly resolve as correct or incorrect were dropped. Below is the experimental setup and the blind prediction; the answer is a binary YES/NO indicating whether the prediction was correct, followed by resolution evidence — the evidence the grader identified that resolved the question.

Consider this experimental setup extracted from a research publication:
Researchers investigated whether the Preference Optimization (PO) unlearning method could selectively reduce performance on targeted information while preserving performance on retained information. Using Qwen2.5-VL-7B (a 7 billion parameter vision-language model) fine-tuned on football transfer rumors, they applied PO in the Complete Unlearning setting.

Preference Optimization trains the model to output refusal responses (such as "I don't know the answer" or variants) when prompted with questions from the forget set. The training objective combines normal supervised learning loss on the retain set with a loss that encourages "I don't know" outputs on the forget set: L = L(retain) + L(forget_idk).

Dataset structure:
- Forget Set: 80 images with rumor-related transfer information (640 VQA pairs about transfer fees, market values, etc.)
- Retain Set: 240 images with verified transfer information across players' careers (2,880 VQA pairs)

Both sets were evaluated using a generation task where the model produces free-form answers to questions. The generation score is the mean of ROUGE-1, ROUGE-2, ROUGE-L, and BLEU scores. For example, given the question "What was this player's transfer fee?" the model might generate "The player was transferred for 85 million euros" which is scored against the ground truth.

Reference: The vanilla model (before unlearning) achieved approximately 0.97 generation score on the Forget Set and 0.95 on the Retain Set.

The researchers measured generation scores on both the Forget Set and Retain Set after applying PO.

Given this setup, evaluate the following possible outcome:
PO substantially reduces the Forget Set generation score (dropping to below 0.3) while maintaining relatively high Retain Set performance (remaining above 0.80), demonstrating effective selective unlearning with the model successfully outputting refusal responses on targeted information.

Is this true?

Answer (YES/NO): YES